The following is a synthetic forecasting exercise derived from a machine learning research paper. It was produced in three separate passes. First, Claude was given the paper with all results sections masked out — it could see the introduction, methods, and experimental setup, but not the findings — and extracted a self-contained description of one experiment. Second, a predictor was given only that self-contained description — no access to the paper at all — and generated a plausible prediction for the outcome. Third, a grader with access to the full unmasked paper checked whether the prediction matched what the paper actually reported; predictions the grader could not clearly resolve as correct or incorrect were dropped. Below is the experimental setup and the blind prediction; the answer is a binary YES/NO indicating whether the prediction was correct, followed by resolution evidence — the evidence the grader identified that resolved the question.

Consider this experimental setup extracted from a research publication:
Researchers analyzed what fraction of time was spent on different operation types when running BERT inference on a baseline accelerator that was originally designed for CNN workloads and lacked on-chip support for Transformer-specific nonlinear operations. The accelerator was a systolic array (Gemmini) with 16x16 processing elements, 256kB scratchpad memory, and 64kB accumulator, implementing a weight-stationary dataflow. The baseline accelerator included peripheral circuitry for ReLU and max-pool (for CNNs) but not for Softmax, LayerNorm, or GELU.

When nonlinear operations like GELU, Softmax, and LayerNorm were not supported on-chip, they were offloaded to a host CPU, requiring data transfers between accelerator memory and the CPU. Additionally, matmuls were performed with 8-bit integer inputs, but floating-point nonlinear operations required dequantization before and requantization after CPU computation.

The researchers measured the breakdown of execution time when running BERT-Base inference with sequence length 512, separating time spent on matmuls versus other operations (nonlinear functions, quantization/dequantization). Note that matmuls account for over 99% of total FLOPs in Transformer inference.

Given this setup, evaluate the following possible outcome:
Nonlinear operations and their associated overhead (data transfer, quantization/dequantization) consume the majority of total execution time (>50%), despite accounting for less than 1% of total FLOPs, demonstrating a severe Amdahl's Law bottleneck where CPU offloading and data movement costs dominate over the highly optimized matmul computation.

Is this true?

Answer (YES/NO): YES